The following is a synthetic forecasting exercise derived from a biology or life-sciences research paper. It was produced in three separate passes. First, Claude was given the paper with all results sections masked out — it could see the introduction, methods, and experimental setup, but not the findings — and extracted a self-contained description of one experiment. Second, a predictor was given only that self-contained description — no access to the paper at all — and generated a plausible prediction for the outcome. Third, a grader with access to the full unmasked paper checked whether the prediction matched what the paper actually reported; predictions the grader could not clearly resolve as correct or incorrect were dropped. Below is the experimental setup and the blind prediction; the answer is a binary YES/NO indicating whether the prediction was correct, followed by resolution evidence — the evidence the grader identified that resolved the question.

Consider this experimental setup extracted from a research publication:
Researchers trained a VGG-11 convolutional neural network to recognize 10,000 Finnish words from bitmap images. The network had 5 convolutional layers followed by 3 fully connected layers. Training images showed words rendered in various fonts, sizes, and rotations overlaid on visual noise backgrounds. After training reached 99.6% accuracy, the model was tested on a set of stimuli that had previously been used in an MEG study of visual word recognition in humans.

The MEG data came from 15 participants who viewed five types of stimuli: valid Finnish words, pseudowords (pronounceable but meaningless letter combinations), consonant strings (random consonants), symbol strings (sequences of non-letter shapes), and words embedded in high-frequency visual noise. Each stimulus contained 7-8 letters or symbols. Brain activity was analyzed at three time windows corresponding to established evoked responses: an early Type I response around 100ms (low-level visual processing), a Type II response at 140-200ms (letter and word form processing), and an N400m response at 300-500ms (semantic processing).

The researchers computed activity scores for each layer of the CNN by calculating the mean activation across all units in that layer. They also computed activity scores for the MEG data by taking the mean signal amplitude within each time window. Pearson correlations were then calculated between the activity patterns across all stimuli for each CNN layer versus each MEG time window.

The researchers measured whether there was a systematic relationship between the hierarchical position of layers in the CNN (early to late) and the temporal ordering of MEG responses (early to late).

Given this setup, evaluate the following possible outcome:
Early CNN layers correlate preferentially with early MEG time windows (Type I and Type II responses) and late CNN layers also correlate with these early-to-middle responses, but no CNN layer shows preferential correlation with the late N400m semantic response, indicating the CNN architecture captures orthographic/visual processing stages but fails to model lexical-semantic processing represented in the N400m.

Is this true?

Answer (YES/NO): NO